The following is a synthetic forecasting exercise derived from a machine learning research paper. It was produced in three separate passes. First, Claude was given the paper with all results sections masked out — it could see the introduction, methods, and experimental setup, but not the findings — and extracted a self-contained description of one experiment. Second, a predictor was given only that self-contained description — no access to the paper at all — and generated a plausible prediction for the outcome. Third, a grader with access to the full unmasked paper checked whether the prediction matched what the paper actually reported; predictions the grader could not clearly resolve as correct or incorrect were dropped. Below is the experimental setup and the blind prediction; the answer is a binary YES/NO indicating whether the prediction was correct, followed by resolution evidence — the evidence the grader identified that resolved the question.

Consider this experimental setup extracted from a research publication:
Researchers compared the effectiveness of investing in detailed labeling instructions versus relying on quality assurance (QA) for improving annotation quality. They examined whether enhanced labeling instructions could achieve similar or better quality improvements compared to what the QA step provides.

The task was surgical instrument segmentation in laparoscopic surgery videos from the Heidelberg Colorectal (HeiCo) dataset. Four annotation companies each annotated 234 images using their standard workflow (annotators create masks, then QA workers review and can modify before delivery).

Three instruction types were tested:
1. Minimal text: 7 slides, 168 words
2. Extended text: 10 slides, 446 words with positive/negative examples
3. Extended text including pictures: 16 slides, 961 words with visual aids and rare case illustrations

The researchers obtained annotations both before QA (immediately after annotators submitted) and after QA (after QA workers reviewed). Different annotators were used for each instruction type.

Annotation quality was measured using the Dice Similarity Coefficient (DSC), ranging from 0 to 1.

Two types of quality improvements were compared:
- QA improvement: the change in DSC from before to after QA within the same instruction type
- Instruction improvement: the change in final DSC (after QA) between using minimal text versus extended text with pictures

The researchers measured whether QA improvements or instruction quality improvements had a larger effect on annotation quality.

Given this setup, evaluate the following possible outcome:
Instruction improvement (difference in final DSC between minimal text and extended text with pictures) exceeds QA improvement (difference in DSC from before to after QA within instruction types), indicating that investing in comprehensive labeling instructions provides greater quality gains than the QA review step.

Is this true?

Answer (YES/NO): YES